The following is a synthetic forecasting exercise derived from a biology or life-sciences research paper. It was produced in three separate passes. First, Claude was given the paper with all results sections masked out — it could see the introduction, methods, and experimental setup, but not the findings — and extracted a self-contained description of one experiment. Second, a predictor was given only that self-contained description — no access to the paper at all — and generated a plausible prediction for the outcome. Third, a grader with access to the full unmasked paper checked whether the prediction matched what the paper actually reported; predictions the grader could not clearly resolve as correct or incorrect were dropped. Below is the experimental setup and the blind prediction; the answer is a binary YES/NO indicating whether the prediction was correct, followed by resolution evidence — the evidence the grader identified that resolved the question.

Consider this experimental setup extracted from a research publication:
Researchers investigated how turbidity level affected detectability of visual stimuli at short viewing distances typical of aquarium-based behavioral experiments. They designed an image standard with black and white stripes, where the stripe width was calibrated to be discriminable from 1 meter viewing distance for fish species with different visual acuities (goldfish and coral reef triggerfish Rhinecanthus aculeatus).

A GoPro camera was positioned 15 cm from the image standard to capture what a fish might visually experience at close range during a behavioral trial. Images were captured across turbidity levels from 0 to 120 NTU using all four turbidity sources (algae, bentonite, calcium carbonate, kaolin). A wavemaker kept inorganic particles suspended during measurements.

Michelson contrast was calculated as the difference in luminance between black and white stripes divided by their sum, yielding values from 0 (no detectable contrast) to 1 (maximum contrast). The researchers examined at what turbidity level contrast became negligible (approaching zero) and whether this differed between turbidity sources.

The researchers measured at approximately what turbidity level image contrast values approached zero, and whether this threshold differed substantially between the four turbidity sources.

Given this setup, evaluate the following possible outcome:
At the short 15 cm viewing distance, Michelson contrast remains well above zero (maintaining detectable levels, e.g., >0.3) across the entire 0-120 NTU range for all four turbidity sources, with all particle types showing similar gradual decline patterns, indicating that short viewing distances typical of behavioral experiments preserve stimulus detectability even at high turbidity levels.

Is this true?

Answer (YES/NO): NO